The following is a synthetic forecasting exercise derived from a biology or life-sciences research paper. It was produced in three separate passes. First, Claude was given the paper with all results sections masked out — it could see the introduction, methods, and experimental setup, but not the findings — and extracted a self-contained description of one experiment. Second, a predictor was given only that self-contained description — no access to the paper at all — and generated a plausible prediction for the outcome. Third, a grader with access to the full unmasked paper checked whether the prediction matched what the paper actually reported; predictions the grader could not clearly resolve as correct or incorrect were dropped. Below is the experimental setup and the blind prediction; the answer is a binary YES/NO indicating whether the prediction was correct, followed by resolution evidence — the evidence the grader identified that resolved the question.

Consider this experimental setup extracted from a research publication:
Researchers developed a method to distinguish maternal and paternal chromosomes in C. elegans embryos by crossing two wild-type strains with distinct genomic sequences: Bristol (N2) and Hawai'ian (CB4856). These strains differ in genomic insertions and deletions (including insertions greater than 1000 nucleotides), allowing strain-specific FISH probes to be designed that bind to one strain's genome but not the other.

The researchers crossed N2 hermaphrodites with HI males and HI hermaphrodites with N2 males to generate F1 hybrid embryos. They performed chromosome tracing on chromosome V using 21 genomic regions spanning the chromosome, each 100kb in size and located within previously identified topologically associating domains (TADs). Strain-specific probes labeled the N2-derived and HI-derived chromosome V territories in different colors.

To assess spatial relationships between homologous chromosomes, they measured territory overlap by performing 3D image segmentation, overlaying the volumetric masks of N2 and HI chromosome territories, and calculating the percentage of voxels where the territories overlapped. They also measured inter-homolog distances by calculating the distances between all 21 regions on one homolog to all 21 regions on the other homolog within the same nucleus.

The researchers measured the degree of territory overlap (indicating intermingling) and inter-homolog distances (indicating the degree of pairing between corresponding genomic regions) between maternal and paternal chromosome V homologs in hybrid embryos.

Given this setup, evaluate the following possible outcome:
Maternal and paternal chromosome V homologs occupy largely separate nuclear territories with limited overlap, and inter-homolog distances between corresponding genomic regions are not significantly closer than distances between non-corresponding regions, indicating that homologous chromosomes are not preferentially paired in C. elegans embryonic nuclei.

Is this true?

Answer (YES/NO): NO